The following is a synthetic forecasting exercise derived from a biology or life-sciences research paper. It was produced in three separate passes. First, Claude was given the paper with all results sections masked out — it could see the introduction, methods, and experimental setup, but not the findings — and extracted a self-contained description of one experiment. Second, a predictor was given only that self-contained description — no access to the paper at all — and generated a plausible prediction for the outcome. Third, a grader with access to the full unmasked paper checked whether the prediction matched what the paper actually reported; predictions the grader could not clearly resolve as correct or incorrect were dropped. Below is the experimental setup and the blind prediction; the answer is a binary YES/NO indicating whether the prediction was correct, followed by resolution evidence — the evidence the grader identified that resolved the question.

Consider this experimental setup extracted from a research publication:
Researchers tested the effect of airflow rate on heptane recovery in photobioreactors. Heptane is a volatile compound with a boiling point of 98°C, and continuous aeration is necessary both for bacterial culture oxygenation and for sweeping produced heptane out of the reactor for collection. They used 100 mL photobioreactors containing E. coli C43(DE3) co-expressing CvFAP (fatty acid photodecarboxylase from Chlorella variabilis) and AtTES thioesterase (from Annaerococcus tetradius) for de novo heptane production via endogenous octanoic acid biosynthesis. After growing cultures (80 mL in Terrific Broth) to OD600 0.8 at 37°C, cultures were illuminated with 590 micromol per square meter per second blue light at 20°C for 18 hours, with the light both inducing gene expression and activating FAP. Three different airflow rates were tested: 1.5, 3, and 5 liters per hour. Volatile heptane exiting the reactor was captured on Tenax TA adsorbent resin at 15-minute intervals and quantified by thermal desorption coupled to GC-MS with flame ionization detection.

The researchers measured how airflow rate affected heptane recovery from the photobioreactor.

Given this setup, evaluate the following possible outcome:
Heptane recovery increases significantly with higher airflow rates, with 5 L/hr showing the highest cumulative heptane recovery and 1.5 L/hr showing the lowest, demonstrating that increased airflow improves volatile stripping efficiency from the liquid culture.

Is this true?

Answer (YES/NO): NO